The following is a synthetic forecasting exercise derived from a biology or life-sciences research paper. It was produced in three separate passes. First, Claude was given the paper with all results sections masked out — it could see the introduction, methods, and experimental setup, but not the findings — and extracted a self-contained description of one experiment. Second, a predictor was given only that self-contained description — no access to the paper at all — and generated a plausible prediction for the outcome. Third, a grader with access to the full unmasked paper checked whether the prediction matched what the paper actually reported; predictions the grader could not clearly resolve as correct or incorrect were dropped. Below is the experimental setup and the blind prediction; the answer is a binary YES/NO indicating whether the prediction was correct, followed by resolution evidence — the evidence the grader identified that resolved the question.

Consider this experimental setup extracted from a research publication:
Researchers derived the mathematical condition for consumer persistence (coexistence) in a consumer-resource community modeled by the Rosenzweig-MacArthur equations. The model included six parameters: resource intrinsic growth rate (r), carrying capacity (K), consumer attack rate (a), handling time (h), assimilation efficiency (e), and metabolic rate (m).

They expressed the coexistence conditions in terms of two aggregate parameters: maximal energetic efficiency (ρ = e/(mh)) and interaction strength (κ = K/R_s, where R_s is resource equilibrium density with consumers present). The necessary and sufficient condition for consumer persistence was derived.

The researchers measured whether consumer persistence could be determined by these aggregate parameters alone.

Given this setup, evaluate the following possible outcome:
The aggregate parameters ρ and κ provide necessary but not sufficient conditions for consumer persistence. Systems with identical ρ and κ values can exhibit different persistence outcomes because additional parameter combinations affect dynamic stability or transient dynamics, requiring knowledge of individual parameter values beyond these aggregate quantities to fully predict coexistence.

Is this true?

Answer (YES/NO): NO